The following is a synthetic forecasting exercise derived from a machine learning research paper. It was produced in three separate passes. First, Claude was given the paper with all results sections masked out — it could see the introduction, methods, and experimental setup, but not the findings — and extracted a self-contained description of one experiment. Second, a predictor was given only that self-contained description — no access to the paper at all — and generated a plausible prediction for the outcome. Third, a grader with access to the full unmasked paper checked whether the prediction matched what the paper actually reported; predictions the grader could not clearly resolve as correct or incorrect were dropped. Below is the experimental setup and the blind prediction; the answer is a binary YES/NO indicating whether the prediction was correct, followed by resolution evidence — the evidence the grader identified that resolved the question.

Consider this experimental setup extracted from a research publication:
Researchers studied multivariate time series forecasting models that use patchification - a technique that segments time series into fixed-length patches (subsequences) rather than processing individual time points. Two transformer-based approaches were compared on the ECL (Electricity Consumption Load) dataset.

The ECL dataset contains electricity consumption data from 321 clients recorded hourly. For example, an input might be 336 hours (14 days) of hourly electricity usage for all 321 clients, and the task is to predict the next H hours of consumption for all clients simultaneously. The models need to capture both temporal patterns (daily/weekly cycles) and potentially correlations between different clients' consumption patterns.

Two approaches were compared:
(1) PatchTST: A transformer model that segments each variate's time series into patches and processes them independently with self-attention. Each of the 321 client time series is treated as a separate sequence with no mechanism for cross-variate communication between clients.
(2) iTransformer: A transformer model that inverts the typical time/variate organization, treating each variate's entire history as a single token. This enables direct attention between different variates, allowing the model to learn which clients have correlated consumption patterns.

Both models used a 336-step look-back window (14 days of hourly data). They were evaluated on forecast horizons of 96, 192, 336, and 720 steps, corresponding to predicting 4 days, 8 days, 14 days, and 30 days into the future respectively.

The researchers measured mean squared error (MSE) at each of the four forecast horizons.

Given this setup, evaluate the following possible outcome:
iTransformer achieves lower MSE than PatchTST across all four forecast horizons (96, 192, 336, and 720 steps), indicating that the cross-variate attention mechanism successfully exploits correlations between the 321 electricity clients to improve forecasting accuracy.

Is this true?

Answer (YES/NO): YES